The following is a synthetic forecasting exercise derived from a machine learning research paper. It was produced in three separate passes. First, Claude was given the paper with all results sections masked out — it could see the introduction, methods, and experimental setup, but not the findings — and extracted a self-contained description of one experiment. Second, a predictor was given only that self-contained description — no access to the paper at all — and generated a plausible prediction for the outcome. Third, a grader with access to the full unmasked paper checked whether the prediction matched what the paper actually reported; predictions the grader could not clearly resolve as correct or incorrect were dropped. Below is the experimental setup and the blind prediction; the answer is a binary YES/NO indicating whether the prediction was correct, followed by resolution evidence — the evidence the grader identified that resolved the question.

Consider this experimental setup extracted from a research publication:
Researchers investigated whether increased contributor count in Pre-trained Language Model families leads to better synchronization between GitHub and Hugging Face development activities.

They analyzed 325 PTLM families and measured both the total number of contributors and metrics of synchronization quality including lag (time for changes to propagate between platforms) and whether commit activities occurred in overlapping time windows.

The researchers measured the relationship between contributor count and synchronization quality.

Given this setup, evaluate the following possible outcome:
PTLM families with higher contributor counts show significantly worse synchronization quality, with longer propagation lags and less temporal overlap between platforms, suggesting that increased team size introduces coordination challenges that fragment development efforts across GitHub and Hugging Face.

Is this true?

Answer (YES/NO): YES